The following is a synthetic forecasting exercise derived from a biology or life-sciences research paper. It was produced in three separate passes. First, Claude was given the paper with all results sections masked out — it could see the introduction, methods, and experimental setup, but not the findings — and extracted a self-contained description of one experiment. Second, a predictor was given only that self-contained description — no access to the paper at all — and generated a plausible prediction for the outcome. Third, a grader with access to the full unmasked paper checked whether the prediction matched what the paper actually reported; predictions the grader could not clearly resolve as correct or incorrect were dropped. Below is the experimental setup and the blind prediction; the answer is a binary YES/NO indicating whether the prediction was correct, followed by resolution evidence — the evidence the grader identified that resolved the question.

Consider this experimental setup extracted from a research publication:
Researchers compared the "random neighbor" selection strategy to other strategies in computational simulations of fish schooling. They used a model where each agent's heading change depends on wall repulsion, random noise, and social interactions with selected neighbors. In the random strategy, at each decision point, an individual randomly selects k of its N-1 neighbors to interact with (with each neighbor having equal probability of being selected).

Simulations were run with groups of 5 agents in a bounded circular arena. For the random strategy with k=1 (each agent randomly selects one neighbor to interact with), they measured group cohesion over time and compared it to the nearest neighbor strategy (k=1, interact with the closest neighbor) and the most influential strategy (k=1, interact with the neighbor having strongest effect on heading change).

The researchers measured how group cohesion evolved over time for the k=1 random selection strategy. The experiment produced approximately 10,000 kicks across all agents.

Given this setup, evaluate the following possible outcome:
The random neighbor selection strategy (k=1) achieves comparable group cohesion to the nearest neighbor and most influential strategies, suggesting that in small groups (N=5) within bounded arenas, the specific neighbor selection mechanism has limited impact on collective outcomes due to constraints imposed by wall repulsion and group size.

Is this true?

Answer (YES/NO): NO